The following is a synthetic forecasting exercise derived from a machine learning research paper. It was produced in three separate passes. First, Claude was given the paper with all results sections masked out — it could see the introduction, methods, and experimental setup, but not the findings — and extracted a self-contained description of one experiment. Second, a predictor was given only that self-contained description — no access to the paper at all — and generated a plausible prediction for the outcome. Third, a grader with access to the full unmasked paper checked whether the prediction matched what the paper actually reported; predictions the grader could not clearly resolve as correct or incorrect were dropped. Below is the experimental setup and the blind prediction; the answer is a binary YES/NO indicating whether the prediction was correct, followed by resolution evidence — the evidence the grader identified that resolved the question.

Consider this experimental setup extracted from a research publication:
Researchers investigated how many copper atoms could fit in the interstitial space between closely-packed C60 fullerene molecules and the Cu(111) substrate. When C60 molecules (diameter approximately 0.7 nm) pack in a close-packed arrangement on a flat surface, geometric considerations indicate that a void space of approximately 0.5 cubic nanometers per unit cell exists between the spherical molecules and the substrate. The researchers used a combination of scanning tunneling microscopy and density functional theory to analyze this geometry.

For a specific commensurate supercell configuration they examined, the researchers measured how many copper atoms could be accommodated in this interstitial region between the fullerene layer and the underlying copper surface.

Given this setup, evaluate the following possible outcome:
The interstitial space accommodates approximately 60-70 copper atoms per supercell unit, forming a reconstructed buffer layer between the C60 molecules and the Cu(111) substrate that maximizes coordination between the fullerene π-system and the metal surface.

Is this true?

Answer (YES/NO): NO